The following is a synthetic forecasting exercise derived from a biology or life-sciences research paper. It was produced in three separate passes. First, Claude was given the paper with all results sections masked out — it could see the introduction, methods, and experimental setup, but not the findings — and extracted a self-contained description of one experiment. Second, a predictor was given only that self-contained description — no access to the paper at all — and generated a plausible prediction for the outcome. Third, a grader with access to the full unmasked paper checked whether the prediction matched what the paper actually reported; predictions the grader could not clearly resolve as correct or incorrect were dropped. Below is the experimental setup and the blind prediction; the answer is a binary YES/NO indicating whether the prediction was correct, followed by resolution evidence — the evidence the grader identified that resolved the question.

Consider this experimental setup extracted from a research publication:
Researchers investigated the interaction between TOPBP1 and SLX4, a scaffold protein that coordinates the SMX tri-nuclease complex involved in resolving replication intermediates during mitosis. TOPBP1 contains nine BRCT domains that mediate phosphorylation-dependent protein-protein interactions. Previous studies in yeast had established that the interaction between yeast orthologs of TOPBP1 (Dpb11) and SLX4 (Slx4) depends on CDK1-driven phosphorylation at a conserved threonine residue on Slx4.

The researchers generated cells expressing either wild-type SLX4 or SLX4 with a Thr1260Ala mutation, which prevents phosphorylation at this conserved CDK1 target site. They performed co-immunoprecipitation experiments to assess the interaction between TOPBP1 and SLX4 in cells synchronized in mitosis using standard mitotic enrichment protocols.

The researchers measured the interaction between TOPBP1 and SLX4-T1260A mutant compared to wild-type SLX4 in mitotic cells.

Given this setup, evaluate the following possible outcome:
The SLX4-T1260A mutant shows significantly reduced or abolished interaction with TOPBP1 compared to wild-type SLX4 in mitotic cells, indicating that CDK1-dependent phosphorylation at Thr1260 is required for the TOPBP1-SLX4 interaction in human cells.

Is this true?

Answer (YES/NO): YES